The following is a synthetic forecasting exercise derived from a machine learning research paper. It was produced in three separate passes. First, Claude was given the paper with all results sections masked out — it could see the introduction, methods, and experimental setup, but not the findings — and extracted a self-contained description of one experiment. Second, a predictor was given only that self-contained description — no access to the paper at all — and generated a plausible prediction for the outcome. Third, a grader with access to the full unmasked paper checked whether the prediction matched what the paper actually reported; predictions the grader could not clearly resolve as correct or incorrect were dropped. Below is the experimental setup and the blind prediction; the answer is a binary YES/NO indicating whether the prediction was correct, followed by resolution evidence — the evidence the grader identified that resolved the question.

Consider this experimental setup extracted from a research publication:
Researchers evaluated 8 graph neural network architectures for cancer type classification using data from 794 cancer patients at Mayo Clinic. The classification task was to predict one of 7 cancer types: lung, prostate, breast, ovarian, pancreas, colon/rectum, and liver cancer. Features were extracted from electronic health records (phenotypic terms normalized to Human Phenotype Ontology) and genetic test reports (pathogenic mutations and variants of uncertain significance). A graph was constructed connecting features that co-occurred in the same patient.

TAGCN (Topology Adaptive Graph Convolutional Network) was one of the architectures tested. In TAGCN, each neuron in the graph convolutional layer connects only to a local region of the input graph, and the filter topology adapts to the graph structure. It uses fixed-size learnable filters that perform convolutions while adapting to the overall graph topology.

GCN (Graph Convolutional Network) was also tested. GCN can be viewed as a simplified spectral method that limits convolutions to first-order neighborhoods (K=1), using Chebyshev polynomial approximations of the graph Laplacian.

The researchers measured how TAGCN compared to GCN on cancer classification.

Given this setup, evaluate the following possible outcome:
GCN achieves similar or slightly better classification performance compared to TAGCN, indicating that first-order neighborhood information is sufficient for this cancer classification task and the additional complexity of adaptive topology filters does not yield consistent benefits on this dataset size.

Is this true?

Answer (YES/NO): NO